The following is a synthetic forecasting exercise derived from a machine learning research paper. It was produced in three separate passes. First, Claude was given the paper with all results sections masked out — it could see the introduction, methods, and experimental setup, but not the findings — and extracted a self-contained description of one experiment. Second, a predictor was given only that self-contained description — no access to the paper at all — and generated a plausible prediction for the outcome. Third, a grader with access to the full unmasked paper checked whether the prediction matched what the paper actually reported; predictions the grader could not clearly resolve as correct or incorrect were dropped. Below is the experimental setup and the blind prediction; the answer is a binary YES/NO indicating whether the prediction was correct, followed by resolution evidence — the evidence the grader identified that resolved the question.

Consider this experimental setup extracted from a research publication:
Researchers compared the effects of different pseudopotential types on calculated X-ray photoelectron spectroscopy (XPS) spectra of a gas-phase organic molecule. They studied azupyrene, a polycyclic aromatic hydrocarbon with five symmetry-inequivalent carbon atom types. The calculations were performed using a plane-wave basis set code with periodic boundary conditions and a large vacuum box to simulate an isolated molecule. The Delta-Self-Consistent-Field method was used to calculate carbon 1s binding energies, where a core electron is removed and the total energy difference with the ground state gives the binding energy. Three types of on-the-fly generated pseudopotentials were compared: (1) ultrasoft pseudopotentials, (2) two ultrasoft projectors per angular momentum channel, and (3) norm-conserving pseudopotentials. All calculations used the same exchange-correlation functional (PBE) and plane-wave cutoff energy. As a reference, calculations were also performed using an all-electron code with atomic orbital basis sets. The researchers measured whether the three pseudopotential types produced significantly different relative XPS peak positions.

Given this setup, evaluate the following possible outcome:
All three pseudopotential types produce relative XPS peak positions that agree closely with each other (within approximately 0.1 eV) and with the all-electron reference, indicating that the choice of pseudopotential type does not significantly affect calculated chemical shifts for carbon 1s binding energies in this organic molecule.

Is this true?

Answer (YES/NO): YES